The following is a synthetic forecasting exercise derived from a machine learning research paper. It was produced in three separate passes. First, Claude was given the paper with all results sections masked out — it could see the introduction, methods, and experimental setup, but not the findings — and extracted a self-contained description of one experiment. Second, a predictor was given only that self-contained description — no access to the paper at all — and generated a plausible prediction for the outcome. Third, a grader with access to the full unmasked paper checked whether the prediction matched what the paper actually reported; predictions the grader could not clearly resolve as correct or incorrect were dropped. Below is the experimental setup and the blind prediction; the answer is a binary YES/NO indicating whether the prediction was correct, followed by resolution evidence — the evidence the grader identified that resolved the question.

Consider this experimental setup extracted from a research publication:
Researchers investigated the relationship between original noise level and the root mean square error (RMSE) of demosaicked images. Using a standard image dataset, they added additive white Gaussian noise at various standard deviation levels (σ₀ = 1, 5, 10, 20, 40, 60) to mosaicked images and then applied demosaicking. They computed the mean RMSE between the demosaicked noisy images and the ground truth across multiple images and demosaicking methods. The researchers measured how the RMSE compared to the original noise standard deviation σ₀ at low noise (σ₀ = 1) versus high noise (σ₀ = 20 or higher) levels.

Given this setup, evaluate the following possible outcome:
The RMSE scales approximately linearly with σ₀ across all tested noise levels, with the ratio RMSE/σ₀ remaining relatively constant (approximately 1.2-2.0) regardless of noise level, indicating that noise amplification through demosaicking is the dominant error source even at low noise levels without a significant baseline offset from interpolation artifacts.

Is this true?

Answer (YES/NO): NO